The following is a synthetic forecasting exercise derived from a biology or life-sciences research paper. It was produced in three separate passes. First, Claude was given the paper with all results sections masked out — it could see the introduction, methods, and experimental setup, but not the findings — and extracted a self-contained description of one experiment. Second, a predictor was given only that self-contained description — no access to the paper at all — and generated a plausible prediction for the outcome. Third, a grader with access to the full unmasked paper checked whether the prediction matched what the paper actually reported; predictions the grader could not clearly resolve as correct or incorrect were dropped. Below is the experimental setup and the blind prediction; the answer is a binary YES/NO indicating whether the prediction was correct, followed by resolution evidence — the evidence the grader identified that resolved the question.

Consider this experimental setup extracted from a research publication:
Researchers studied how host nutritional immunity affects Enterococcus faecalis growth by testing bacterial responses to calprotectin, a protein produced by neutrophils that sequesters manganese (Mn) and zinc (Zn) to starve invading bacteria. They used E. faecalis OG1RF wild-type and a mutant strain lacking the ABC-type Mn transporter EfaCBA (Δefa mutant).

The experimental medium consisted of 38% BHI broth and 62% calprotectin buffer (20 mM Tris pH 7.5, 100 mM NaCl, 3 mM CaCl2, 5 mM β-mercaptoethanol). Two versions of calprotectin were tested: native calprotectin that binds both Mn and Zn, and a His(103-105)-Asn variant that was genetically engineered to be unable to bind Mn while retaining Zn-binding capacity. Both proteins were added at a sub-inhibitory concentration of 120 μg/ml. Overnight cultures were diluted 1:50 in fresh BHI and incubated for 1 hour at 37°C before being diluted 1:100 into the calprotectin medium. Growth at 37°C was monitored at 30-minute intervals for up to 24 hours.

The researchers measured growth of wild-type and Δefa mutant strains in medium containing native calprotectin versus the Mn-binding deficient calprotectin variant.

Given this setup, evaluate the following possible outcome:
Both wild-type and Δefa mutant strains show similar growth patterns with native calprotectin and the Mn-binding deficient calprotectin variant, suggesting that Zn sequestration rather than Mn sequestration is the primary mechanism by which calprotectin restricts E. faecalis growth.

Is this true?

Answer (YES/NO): NO